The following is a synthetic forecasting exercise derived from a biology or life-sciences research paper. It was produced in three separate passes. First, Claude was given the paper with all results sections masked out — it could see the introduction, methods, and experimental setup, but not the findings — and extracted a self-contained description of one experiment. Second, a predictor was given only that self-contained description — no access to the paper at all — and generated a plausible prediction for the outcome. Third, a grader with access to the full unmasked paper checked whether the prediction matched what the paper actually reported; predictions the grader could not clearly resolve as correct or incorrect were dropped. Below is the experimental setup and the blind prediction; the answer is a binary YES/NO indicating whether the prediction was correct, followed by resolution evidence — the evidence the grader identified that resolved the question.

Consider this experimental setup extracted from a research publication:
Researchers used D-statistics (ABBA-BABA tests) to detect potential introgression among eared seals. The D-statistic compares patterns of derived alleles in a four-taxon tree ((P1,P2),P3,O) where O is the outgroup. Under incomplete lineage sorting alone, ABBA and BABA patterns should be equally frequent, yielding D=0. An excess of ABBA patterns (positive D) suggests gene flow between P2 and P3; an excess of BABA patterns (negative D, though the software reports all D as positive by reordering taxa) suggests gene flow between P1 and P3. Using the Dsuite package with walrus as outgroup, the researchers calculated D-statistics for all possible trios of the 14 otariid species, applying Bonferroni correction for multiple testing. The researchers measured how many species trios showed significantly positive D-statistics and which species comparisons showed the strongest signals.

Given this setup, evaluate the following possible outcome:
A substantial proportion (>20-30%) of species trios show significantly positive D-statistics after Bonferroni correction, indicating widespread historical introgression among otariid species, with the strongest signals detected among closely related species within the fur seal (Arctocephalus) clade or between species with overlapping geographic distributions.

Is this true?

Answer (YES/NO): NO